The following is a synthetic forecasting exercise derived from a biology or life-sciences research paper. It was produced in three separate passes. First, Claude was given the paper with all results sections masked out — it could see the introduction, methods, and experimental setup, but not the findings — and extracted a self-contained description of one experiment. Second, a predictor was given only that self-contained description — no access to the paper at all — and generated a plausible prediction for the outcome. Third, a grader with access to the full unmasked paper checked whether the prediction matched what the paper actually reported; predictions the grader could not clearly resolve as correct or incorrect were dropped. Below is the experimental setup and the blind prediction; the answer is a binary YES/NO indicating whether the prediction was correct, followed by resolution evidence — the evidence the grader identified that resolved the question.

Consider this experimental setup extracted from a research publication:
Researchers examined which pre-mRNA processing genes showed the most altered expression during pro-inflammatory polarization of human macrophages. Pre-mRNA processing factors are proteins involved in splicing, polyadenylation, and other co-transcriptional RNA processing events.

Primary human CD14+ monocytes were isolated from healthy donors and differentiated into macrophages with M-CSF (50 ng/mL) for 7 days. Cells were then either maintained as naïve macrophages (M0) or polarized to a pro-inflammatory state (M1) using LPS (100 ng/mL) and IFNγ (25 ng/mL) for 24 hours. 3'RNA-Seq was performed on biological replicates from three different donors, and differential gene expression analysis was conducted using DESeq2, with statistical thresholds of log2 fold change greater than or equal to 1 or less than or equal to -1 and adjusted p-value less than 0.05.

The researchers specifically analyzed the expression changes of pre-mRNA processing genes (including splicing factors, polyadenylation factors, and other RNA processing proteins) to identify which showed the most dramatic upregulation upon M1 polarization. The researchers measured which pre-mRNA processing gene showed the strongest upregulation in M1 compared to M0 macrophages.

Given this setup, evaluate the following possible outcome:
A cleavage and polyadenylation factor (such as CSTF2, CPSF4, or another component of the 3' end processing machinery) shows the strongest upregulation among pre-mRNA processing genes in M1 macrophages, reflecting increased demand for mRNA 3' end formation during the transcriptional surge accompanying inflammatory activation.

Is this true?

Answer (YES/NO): NO